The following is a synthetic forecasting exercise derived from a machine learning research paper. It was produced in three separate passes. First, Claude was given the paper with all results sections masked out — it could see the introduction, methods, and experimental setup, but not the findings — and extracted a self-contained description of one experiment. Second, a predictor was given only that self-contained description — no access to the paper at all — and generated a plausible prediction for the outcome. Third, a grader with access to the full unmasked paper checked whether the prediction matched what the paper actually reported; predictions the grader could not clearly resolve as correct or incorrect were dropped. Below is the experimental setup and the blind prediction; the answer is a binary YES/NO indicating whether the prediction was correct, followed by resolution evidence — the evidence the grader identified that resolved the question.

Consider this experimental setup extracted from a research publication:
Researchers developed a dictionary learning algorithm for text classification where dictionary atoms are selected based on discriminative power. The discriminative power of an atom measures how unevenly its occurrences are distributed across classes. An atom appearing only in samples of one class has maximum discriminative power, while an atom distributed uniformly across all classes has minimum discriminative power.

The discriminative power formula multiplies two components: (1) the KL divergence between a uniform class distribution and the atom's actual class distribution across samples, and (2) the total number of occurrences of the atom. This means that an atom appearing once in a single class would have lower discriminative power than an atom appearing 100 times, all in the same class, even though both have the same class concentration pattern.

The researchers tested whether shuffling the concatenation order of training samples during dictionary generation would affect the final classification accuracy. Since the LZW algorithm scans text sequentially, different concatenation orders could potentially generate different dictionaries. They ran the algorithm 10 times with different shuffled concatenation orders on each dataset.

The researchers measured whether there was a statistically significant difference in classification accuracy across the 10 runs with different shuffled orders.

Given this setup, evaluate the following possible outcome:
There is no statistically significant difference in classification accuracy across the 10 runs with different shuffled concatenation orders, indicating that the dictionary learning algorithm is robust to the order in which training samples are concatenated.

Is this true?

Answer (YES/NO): YES